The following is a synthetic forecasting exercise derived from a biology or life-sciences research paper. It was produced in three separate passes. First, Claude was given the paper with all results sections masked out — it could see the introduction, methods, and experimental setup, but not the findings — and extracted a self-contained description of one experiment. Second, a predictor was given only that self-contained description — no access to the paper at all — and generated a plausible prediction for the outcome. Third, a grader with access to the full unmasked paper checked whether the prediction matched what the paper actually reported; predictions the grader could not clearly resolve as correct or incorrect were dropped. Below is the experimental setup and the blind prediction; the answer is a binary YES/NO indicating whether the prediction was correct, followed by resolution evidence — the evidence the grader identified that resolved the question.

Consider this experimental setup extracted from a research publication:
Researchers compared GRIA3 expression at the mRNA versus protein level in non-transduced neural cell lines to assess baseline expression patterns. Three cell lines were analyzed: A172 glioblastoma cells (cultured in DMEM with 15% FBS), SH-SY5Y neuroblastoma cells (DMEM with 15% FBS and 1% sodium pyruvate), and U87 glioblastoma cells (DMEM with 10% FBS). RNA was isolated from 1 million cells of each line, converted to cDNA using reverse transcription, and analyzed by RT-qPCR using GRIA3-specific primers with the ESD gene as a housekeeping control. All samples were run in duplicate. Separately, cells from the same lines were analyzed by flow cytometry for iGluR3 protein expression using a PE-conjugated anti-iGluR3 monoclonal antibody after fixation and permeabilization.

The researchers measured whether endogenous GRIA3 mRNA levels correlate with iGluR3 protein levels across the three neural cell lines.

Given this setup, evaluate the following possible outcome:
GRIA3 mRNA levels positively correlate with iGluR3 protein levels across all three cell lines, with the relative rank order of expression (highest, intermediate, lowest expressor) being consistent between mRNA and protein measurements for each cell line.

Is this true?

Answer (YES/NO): NO